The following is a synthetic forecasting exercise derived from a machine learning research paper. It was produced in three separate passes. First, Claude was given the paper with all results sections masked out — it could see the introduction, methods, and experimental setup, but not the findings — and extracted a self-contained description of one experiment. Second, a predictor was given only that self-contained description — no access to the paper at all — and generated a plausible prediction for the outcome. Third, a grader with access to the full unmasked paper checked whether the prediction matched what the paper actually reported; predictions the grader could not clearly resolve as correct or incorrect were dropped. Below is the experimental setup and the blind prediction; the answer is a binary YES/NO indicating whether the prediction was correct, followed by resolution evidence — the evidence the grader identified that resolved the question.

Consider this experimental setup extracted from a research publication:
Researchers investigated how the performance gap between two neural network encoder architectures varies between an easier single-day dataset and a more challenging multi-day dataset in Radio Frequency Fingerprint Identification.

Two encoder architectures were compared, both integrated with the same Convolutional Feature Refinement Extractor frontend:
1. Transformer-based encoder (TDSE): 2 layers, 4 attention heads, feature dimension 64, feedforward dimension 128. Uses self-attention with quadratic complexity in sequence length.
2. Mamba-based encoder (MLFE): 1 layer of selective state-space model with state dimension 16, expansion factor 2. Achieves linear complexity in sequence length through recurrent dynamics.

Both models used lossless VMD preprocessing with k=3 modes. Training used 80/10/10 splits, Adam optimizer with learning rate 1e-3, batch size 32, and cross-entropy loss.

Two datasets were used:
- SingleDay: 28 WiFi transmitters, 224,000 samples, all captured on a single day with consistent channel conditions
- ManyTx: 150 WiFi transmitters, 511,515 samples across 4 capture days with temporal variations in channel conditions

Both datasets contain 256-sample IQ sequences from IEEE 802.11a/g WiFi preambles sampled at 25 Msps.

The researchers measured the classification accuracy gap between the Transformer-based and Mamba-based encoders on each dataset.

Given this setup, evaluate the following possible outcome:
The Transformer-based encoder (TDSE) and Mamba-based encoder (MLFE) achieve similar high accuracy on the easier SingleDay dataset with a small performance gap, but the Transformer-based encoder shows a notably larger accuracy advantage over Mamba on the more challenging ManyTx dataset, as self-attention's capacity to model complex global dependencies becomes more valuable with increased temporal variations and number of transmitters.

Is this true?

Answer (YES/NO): YES